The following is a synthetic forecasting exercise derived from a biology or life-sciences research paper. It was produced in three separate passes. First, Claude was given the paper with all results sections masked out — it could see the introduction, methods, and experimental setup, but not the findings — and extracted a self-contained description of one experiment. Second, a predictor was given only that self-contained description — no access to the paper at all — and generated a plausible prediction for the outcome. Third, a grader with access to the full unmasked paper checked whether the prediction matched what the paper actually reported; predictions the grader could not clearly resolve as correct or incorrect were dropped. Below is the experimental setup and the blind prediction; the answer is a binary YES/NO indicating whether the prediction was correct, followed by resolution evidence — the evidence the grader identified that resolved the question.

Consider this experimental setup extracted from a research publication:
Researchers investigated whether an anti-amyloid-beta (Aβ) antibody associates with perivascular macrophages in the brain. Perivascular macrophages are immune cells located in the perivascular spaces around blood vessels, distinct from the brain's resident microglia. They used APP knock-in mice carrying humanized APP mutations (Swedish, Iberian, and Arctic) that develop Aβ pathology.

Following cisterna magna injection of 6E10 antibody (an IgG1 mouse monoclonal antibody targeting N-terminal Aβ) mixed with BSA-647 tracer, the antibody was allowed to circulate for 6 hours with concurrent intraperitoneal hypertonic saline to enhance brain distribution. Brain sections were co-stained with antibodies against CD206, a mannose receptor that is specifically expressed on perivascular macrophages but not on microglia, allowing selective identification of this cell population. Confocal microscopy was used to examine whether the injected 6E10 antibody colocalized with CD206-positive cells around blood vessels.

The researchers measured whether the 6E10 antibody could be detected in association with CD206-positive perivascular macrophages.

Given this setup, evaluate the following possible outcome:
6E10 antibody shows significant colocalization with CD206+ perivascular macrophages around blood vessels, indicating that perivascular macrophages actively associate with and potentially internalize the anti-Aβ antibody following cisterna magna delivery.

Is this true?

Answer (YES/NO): YES